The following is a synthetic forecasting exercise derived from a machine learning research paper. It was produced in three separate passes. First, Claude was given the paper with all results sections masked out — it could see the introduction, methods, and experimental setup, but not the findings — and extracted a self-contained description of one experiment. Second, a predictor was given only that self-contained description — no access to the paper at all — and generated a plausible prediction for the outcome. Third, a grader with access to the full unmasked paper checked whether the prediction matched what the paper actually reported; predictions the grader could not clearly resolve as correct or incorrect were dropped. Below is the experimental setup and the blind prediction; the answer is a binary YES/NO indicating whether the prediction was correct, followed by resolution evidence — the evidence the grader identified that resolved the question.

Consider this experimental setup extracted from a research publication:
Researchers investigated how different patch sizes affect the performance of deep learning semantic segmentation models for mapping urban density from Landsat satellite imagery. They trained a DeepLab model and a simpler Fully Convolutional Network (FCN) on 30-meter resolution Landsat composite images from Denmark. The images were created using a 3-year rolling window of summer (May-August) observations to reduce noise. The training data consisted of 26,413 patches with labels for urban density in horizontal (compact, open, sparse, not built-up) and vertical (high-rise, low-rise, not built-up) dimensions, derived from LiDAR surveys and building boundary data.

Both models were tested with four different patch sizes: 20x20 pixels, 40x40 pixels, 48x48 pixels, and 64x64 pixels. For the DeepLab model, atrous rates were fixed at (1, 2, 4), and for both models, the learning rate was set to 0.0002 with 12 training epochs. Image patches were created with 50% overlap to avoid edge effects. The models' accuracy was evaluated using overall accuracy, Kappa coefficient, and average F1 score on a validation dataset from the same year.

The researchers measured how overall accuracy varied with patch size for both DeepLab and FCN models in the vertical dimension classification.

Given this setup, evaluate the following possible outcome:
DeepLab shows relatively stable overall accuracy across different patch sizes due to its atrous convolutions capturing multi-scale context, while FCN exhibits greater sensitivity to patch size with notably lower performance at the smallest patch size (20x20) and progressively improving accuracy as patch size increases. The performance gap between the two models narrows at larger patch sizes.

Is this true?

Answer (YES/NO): NO